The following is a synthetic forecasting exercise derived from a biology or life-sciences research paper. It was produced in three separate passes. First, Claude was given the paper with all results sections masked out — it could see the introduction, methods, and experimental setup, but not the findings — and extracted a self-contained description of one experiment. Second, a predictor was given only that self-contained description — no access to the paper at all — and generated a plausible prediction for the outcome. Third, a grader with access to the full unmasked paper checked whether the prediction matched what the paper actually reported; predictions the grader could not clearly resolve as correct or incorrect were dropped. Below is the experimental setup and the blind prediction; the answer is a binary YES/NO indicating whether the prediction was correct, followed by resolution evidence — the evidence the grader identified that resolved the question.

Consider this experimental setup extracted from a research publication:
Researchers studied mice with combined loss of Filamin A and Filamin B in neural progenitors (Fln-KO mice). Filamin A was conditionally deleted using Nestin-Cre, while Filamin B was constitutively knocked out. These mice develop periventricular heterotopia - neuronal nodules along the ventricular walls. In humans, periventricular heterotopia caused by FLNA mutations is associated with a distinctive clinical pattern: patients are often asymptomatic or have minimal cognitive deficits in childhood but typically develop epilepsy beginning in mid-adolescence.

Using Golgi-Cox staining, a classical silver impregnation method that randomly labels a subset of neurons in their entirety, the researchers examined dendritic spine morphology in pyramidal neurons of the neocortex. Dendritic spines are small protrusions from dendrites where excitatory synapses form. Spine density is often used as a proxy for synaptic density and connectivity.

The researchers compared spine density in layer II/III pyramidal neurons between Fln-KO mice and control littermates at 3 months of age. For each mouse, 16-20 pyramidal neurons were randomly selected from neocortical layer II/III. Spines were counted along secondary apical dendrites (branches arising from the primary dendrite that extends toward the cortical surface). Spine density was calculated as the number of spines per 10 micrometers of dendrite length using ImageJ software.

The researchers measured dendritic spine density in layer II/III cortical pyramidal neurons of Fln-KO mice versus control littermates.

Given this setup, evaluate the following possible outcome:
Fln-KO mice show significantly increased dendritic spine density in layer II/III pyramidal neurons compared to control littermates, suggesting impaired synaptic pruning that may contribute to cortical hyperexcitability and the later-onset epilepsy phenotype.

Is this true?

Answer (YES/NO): YES